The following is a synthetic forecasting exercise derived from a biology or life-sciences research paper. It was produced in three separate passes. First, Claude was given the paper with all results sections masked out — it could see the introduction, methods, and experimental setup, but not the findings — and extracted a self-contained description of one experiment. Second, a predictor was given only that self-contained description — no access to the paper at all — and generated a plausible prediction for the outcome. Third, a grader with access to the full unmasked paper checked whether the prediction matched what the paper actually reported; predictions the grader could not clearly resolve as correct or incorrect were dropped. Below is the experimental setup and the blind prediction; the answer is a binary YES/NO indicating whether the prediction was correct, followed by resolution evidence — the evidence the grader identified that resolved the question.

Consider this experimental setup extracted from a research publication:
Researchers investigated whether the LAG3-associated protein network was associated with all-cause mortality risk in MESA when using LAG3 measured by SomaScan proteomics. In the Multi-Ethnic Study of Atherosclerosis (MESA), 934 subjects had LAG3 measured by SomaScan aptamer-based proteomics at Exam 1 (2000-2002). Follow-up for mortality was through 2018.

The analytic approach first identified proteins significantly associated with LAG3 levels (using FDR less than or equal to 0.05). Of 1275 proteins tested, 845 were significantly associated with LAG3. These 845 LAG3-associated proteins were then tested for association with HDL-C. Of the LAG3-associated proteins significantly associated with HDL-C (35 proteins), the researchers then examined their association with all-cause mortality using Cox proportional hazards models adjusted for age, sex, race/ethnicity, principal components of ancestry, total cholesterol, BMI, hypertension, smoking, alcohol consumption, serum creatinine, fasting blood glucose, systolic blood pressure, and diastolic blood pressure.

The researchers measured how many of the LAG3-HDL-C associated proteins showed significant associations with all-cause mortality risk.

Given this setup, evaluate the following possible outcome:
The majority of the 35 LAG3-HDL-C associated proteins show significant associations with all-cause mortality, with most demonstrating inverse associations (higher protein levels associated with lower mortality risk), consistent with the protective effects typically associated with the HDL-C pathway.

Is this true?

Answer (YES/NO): NO